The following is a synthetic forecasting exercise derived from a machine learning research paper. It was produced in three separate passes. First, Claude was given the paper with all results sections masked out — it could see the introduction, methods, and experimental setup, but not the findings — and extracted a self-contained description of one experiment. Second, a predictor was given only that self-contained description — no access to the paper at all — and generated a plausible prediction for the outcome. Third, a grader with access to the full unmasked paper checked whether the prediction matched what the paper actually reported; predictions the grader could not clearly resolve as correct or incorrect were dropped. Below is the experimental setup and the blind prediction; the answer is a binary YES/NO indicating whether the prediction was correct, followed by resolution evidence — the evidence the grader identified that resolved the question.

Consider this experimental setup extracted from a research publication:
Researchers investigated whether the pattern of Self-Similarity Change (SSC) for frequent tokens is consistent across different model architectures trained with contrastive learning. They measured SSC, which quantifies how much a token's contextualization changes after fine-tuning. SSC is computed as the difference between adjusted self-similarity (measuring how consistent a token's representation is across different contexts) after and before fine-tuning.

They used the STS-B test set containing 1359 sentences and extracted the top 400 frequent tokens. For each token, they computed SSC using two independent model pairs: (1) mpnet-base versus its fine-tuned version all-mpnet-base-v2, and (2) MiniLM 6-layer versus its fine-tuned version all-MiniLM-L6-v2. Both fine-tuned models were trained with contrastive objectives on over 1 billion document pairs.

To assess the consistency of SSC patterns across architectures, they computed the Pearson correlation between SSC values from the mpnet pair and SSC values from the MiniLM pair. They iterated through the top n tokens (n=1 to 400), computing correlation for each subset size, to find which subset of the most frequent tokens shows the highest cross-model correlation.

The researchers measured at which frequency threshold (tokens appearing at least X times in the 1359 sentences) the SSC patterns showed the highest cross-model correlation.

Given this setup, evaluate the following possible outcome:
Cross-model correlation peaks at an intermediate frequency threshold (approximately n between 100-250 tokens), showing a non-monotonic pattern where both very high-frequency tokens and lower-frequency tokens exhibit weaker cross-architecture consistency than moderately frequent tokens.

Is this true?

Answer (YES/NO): YES